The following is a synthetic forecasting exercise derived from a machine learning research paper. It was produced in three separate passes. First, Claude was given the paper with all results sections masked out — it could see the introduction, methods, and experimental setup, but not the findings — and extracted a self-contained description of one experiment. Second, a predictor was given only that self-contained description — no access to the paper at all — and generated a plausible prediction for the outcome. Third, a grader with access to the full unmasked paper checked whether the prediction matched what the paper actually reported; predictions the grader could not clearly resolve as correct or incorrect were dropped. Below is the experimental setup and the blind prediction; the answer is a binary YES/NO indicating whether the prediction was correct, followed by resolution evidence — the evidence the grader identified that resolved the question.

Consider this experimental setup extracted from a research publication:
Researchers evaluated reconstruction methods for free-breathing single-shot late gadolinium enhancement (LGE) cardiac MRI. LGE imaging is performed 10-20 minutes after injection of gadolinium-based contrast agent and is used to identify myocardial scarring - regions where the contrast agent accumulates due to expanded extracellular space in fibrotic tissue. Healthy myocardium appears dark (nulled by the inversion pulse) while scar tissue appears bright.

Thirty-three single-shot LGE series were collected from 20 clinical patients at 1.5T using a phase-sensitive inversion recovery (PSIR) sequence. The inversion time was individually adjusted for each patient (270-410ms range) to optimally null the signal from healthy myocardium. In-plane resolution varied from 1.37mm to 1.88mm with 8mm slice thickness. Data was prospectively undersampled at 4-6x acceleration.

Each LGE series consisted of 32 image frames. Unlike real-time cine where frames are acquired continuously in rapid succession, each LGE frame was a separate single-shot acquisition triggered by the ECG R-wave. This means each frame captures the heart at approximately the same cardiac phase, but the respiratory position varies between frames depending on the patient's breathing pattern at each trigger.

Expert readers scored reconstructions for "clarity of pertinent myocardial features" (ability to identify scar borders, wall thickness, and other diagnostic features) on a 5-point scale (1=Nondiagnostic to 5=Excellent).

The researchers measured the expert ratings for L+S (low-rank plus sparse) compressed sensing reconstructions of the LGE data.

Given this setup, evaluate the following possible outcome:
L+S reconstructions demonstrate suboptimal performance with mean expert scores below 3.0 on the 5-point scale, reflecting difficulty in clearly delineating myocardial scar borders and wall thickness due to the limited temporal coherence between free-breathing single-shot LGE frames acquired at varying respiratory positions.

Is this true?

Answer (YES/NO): NO